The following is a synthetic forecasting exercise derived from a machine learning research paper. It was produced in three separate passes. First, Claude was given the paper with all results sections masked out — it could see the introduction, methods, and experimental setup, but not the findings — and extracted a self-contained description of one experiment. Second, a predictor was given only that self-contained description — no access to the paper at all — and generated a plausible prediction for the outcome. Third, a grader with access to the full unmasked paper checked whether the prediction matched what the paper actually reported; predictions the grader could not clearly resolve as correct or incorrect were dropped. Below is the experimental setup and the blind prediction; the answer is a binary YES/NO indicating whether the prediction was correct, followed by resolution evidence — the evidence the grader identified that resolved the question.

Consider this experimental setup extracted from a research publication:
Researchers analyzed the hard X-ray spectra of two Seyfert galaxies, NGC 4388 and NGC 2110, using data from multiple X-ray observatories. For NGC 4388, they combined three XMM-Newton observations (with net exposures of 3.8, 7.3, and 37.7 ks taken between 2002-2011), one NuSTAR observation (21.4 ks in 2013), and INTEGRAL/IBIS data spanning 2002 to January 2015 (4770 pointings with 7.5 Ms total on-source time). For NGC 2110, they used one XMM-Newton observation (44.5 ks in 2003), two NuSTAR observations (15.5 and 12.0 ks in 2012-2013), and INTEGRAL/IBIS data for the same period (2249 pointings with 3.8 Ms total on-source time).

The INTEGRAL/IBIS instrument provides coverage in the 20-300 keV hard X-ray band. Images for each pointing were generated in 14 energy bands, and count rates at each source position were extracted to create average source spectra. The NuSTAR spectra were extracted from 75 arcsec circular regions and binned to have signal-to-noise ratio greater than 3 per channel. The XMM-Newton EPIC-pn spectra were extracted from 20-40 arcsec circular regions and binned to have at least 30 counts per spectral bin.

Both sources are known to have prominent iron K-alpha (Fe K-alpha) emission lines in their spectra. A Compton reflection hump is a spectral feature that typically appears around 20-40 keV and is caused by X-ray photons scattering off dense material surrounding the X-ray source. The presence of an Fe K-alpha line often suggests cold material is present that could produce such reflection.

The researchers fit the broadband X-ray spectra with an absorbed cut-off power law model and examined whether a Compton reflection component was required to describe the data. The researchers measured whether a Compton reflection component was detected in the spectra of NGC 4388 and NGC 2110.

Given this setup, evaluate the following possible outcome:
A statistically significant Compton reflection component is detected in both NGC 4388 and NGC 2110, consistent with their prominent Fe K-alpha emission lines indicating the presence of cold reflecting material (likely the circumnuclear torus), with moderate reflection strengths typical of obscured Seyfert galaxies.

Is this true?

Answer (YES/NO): NO